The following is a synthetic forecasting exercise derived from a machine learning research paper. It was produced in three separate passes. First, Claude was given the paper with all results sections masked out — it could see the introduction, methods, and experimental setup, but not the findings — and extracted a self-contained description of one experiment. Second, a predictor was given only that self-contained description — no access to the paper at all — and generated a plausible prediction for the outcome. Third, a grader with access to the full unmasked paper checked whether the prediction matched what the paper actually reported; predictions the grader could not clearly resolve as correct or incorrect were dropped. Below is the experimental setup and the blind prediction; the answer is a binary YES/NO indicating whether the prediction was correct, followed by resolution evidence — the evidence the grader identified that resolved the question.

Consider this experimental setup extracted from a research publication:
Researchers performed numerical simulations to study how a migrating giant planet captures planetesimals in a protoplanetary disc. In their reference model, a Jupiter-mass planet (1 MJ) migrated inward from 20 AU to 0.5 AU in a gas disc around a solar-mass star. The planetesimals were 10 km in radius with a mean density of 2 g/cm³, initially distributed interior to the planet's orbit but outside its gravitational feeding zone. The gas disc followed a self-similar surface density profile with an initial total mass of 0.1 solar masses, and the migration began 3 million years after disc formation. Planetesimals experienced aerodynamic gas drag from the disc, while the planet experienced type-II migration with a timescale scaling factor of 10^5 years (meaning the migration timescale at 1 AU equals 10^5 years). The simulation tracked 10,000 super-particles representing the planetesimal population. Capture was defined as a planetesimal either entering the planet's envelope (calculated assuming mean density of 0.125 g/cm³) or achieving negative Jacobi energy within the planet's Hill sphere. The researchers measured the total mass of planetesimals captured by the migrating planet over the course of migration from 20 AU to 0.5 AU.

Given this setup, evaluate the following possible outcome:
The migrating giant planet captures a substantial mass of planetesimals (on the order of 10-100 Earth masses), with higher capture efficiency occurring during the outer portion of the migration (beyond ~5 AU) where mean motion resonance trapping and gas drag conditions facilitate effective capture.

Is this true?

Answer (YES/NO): NO